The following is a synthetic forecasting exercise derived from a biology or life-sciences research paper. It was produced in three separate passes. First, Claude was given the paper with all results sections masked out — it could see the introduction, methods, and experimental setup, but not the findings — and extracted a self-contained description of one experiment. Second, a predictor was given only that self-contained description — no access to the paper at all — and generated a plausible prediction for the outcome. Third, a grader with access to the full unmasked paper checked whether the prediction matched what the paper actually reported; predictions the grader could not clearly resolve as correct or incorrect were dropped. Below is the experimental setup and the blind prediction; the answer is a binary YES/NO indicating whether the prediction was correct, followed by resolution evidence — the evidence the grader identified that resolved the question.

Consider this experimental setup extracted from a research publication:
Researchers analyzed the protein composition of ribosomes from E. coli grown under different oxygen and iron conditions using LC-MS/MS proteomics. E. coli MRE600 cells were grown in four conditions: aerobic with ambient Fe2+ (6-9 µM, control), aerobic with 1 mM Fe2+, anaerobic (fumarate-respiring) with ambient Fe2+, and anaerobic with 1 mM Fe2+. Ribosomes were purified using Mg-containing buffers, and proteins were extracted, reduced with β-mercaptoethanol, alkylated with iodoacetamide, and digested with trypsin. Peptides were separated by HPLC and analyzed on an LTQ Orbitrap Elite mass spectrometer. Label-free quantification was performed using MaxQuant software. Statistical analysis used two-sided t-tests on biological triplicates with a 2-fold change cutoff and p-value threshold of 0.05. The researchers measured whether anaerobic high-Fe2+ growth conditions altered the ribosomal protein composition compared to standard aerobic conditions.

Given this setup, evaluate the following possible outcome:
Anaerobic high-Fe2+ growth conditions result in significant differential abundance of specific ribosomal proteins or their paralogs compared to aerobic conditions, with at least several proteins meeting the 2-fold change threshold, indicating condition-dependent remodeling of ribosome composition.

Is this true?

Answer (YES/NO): NO